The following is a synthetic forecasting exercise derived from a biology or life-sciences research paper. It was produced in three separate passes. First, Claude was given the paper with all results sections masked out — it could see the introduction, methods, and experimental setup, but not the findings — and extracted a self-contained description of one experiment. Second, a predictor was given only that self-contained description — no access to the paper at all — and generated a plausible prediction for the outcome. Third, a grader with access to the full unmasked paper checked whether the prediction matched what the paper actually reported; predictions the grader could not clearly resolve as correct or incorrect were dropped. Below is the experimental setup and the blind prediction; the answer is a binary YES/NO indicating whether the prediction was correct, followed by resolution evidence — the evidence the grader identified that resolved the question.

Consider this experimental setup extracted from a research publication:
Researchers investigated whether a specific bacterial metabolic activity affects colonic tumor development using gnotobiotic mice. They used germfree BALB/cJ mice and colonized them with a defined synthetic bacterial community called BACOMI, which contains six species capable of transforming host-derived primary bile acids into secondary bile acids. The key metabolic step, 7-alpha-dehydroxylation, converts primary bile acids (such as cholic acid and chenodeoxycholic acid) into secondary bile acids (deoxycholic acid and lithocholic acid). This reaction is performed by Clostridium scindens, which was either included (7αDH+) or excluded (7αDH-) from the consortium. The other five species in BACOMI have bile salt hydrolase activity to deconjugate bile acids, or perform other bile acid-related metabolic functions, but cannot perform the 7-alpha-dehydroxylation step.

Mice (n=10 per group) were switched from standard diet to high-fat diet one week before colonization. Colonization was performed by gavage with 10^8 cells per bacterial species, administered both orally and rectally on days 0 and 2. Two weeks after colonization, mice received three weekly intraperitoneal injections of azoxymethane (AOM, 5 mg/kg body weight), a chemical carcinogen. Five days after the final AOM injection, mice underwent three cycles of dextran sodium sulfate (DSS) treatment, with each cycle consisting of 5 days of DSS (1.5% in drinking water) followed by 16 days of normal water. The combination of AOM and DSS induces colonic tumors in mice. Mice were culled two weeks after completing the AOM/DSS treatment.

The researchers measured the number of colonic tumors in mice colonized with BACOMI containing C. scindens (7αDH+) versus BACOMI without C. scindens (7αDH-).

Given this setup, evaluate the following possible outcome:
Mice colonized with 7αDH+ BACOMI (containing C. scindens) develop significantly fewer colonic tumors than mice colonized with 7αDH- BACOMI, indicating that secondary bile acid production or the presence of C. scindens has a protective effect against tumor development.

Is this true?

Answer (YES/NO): NO